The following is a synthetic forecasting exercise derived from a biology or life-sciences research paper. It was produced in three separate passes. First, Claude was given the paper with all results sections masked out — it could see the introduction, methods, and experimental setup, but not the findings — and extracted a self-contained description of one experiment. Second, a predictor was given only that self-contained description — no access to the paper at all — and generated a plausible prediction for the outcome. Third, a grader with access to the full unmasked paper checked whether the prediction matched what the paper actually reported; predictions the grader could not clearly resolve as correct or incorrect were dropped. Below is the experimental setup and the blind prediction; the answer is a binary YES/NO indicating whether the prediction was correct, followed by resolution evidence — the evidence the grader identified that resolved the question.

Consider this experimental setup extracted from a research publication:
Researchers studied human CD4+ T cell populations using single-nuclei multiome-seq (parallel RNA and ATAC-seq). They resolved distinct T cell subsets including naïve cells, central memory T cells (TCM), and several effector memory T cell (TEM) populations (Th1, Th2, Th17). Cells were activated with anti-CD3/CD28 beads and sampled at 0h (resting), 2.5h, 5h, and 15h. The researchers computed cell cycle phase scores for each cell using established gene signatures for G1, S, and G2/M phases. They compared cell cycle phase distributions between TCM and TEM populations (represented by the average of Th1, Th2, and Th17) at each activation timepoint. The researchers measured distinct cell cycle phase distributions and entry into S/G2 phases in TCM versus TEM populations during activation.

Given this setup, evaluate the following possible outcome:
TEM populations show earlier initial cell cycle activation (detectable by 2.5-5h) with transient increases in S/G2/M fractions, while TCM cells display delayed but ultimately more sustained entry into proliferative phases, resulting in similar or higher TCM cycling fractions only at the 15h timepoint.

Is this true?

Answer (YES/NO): NO